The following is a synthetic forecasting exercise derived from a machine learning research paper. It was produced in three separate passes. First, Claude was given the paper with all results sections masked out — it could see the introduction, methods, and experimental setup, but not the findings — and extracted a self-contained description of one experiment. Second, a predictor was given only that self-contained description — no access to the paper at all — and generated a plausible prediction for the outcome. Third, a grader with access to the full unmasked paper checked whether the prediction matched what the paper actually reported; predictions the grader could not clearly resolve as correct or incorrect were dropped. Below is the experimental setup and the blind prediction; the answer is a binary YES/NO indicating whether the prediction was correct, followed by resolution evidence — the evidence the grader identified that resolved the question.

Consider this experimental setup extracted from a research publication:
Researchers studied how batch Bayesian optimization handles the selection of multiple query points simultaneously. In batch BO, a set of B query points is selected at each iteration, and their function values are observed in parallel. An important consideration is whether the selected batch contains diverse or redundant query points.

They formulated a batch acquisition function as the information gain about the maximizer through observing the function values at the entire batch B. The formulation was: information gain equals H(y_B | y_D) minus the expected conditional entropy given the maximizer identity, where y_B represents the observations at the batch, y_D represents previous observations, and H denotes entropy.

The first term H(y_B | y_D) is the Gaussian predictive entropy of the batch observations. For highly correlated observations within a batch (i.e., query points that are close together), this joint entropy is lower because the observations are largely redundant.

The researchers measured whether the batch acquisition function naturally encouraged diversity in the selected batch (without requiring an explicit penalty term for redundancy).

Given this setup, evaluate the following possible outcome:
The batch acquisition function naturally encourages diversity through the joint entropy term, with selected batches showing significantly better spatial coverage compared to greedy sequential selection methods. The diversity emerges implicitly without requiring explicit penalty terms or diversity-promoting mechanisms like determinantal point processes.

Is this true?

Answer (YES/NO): NO